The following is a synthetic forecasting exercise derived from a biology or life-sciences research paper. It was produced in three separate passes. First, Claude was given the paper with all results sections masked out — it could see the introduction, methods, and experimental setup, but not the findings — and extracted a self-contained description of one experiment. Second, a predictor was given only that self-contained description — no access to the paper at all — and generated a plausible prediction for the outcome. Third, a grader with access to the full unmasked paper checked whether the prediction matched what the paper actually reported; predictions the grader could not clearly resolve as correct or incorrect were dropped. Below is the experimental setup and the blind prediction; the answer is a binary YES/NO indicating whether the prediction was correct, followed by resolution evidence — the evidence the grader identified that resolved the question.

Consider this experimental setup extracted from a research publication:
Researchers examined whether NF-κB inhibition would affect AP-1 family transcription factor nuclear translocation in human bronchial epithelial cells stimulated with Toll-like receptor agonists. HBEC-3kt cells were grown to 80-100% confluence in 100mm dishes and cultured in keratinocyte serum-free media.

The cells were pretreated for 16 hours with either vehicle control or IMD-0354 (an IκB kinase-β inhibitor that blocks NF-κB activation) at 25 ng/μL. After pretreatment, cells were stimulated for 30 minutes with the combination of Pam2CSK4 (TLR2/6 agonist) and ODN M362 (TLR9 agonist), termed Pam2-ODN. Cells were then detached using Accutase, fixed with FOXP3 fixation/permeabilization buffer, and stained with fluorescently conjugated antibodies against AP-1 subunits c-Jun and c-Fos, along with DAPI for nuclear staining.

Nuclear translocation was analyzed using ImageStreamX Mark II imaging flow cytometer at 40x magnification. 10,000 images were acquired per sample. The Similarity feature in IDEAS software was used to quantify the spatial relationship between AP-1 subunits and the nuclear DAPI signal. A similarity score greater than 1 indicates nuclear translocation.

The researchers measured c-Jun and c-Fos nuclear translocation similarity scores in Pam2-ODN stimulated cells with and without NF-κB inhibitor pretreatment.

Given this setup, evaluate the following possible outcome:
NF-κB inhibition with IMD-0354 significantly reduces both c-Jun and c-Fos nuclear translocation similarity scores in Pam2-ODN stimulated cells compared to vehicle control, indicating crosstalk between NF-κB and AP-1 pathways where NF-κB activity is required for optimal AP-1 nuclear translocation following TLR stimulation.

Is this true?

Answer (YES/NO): YES